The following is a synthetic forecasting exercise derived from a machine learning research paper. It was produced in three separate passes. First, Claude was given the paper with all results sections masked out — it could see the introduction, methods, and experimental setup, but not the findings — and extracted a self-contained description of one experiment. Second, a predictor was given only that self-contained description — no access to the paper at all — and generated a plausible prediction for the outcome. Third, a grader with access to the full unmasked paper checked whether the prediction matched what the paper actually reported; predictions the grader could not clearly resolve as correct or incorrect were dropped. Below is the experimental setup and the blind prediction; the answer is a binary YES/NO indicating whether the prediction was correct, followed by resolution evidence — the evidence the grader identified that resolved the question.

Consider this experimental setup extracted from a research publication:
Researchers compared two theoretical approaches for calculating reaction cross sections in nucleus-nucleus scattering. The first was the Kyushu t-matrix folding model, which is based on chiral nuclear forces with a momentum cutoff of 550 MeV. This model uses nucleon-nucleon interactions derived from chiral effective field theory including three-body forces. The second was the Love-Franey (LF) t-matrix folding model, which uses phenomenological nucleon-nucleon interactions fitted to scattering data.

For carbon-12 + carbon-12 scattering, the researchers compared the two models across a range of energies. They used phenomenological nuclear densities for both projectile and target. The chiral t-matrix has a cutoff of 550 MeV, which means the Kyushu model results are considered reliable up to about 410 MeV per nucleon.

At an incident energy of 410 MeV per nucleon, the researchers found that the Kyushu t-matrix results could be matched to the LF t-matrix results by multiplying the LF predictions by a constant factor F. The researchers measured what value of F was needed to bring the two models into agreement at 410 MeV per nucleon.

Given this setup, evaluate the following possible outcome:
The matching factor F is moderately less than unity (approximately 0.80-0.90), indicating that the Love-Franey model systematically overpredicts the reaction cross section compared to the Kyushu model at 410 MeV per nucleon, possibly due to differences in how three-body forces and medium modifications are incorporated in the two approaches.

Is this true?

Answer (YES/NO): NO